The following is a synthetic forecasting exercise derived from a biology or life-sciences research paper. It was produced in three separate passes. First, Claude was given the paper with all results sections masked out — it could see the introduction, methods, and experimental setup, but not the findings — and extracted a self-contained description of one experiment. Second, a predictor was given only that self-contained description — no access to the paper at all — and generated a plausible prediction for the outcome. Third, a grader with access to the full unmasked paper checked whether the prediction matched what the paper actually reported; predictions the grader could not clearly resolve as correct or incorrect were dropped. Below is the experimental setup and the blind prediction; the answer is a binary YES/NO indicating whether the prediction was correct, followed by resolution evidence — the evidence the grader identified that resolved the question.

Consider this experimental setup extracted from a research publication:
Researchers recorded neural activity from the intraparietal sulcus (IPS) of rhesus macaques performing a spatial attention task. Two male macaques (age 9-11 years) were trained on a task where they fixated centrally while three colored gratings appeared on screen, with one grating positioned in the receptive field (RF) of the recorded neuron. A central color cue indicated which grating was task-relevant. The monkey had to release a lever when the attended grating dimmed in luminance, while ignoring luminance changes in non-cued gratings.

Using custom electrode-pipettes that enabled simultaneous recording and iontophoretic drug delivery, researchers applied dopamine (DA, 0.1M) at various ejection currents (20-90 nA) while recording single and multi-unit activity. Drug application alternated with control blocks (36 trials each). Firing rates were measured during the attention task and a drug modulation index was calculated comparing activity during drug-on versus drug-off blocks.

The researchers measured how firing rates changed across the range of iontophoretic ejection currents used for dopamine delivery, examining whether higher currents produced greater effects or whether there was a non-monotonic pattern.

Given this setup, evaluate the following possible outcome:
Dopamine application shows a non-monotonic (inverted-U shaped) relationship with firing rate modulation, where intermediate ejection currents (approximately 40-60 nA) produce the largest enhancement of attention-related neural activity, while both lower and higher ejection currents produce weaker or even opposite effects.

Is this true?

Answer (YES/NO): NO